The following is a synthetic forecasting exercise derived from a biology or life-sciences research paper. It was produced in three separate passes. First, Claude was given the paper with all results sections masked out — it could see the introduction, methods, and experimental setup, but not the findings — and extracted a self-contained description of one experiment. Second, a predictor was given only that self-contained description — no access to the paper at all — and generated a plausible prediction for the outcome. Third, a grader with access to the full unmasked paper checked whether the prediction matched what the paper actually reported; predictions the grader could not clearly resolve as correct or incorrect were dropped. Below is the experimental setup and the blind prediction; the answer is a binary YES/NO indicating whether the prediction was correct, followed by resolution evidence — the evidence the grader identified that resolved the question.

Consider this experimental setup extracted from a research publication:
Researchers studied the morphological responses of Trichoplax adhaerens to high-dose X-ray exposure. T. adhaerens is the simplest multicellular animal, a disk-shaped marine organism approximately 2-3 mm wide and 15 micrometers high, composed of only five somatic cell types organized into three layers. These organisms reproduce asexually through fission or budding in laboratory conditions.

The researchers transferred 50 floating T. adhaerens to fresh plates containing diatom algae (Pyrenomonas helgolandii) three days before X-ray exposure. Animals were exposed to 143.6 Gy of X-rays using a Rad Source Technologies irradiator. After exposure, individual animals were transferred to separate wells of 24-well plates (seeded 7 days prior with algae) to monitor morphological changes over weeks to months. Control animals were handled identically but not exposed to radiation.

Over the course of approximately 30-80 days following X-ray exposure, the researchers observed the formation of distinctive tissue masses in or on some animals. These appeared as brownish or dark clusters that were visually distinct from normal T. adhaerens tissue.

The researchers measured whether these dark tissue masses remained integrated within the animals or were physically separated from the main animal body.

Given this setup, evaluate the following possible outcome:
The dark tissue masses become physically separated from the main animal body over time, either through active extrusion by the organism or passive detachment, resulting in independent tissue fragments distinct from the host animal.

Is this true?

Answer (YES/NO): YES